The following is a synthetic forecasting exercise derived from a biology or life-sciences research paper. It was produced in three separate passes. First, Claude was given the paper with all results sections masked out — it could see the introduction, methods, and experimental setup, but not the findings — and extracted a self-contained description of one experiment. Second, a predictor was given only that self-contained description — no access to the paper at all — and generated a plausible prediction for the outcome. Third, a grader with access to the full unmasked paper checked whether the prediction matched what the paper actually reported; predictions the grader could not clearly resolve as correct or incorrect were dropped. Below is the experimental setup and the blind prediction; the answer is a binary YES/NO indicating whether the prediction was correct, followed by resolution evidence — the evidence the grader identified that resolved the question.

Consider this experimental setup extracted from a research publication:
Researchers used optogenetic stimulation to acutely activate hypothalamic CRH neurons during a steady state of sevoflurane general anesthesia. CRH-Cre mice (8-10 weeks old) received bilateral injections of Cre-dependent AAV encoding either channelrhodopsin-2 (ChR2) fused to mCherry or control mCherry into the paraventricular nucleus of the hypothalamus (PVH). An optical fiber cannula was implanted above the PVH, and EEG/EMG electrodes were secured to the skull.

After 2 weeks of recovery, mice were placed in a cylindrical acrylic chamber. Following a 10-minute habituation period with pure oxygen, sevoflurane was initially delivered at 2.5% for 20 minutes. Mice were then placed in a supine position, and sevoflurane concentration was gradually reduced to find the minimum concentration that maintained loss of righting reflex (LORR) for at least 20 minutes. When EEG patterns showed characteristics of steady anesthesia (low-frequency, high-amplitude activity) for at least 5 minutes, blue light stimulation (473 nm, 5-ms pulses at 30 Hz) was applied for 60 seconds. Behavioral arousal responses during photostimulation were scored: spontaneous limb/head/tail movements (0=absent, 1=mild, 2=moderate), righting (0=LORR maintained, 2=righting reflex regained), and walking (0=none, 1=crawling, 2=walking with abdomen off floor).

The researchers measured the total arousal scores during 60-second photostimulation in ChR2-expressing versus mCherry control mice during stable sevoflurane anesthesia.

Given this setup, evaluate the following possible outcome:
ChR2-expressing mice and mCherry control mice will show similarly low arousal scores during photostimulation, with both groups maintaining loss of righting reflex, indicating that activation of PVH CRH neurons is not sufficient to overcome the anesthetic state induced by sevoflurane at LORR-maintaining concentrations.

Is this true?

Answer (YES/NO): NO